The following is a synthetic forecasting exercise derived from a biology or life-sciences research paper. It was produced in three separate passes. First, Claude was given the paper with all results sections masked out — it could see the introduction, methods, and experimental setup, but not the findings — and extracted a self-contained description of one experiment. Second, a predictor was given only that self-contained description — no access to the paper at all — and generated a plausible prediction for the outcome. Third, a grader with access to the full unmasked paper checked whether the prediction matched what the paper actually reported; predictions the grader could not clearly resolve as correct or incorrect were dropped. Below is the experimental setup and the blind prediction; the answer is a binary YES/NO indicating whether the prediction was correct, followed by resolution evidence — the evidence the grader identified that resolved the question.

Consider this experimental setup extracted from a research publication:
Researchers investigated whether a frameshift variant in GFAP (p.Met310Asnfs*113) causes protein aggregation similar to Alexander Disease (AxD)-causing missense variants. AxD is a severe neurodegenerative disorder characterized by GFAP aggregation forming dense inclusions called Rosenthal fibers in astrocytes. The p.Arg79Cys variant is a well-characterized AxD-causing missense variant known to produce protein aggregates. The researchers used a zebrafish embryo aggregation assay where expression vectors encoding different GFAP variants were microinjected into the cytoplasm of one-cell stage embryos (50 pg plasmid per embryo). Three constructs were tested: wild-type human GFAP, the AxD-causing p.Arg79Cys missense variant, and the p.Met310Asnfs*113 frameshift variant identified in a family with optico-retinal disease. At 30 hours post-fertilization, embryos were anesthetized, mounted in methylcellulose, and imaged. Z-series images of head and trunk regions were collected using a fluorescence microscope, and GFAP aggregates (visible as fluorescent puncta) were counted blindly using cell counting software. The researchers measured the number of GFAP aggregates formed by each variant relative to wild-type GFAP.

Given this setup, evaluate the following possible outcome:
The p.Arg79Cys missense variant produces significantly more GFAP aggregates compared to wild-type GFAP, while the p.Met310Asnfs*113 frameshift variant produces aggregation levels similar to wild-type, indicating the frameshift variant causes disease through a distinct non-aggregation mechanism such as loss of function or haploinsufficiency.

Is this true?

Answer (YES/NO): YES